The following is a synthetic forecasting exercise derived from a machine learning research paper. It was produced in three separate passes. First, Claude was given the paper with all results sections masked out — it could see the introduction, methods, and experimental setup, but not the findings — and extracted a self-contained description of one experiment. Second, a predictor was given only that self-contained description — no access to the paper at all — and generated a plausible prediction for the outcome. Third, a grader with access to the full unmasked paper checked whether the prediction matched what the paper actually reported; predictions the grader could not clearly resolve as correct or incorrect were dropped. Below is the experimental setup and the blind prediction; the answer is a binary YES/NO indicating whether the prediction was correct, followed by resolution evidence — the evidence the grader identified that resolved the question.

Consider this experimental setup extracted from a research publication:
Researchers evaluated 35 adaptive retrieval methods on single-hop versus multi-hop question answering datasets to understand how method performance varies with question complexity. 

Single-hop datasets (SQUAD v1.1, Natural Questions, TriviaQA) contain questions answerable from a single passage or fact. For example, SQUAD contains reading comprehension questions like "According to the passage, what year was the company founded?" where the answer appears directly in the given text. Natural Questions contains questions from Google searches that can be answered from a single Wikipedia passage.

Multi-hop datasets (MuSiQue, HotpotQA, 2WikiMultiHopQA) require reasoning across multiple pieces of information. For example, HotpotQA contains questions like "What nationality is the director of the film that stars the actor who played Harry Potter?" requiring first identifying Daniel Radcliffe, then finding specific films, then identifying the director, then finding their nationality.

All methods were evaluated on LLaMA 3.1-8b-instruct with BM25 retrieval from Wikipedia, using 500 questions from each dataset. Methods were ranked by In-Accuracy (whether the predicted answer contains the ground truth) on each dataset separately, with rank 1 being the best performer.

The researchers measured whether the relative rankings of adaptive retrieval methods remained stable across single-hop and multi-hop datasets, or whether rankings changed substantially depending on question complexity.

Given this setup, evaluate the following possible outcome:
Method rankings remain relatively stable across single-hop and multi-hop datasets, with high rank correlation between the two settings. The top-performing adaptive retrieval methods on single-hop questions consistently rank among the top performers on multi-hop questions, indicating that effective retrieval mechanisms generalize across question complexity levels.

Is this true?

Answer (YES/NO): NO